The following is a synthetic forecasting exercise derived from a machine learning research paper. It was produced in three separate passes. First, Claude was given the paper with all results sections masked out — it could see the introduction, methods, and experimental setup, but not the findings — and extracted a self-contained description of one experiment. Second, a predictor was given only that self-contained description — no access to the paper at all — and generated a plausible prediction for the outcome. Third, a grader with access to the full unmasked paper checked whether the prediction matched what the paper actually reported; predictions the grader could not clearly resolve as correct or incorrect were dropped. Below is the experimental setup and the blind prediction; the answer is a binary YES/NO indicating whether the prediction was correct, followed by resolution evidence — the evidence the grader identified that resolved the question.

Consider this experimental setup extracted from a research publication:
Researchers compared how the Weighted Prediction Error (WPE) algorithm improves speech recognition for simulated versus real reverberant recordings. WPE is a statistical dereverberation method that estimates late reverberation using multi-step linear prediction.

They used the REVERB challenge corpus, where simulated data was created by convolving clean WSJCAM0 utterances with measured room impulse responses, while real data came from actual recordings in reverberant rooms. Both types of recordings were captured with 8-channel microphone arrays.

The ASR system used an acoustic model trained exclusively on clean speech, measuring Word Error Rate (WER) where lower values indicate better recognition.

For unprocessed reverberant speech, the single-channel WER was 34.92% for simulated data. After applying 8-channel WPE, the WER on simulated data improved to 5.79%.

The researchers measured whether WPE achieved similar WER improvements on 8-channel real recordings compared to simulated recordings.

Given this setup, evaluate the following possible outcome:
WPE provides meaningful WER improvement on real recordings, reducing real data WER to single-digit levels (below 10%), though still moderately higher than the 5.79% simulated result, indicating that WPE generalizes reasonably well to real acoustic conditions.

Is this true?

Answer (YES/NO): NO